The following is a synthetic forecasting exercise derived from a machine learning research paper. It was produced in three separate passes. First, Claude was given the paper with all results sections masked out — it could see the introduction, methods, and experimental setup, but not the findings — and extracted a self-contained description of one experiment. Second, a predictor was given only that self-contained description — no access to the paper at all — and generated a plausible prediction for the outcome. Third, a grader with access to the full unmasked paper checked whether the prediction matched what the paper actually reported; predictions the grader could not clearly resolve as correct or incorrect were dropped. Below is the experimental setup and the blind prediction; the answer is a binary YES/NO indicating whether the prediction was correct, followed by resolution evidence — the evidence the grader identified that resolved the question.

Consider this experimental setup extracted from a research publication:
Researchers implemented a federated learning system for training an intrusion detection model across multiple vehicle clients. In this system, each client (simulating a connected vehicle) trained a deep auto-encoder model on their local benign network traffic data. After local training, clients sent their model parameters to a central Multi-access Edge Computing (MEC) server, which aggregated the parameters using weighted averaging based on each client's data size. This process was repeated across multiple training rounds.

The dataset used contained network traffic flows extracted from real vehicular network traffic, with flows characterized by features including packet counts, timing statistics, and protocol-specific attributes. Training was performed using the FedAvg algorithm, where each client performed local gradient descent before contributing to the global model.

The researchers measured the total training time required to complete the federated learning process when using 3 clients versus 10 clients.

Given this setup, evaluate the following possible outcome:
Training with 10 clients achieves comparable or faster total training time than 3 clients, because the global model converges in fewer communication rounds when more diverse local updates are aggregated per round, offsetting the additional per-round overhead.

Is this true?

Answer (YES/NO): NO